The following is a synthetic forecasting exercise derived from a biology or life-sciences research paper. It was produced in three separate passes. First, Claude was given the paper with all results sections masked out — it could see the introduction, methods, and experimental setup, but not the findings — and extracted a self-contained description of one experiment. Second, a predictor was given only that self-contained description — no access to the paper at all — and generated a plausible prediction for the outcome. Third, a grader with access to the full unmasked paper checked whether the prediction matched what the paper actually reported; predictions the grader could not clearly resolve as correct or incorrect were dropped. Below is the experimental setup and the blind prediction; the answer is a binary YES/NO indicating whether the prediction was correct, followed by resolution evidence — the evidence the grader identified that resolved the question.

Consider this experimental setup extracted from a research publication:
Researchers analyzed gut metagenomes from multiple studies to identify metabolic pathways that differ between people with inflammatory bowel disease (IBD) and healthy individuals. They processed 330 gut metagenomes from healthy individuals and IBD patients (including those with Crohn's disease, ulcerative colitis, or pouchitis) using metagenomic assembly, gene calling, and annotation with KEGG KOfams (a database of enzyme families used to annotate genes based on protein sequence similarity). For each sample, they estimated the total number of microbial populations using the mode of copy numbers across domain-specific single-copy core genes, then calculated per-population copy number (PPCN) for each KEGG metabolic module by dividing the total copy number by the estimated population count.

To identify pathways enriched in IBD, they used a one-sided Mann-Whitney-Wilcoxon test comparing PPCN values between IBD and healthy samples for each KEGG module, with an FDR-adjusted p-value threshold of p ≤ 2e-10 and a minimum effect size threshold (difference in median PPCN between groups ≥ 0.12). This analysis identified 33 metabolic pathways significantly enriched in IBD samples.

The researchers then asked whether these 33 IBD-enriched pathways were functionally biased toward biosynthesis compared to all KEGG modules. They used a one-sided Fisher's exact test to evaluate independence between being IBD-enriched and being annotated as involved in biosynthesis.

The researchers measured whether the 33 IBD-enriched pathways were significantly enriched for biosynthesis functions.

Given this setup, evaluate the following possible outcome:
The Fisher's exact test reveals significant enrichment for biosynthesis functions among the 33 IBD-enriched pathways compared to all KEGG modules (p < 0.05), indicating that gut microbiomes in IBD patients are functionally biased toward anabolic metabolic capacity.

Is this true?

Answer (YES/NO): NO